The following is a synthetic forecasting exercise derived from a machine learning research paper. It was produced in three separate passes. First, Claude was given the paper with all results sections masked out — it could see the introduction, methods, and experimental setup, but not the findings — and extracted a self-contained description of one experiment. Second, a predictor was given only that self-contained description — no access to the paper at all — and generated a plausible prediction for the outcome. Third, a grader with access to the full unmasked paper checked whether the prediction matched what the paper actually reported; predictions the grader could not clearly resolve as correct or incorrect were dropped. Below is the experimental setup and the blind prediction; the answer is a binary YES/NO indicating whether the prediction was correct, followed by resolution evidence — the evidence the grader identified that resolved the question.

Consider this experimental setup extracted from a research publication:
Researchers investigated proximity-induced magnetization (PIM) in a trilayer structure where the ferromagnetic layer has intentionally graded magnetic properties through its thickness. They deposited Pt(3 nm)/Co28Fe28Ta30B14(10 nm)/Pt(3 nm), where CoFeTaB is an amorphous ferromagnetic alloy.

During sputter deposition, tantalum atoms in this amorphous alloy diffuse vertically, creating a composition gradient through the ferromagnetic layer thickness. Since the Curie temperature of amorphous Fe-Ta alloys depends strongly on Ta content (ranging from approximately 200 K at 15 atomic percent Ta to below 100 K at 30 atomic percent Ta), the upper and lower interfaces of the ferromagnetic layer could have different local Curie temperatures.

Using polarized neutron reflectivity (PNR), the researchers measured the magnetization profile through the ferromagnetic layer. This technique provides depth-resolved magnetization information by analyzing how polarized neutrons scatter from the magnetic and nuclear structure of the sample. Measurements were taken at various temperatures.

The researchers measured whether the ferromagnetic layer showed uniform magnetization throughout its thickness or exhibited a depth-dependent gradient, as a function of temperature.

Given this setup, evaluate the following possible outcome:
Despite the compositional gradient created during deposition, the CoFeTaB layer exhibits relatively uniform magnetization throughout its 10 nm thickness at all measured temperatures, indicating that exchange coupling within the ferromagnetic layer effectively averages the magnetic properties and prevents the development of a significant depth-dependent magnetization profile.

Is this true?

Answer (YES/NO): NO